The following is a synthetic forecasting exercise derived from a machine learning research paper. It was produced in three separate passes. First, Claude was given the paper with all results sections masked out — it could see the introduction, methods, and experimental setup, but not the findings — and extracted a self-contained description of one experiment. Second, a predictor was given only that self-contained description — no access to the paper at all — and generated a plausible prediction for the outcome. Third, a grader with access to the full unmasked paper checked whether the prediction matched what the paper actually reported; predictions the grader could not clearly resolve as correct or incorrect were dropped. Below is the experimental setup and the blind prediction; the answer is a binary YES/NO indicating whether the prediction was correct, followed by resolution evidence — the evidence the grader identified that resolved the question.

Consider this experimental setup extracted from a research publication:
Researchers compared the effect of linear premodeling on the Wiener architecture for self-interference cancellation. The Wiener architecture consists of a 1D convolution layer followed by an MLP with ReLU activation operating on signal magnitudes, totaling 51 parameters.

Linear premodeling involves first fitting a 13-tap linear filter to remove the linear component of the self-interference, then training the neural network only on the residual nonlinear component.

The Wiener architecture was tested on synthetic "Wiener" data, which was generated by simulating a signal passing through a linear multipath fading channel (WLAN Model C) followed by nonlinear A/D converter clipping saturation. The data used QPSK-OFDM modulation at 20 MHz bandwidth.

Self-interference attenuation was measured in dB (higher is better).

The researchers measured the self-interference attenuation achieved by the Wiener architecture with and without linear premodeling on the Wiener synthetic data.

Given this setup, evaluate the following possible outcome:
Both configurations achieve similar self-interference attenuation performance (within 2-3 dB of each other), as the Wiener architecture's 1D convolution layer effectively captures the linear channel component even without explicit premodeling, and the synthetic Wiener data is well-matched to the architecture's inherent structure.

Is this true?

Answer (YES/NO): NO